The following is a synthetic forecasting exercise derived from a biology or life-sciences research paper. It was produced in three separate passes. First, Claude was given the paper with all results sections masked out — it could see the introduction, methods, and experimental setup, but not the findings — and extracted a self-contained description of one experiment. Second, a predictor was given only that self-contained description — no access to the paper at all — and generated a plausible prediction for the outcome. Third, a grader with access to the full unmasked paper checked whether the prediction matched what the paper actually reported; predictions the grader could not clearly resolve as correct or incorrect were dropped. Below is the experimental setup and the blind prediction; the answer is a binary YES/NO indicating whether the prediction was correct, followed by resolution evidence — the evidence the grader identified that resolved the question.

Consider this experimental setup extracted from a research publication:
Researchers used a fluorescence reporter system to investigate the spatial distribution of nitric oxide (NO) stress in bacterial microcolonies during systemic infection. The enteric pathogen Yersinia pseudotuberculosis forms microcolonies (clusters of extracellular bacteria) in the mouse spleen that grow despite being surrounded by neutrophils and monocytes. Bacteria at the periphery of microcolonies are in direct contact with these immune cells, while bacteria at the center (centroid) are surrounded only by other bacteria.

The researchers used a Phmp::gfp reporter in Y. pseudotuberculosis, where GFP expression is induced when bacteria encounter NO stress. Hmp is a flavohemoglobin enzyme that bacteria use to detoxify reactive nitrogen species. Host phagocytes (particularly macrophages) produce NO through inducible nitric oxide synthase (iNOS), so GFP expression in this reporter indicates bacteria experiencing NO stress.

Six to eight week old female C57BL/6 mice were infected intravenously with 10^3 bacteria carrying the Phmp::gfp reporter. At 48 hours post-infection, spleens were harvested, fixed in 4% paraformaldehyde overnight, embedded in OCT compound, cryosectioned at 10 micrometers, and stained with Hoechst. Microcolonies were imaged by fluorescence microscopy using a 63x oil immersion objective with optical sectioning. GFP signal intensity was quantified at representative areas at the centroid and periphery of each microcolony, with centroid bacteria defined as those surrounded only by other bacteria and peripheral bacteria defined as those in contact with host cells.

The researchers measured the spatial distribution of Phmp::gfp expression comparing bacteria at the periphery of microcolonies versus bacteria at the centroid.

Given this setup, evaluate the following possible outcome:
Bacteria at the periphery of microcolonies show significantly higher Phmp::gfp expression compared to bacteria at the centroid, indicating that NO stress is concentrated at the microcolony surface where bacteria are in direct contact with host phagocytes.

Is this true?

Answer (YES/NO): YES